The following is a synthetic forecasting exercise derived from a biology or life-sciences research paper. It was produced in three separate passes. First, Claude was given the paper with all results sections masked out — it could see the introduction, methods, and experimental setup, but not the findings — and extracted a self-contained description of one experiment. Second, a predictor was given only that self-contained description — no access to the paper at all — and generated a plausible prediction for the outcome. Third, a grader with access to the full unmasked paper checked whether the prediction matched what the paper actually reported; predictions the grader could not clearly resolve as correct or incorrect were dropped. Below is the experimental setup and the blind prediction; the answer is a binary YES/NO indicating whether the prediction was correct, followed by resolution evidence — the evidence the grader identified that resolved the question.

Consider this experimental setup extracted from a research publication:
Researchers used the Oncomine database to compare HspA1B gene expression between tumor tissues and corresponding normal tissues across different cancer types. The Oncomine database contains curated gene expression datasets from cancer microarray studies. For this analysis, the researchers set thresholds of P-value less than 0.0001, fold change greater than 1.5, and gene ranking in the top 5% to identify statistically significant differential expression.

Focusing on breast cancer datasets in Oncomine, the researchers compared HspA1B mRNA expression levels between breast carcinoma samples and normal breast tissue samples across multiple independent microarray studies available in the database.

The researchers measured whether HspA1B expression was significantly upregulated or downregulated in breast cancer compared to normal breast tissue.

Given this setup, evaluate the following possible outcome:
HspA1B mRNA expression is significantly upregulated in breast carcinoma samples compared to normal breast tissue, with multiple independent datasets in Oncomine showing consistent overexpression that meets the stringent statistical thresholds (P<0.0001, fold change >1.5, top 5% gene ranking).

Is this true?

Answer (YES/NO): NO